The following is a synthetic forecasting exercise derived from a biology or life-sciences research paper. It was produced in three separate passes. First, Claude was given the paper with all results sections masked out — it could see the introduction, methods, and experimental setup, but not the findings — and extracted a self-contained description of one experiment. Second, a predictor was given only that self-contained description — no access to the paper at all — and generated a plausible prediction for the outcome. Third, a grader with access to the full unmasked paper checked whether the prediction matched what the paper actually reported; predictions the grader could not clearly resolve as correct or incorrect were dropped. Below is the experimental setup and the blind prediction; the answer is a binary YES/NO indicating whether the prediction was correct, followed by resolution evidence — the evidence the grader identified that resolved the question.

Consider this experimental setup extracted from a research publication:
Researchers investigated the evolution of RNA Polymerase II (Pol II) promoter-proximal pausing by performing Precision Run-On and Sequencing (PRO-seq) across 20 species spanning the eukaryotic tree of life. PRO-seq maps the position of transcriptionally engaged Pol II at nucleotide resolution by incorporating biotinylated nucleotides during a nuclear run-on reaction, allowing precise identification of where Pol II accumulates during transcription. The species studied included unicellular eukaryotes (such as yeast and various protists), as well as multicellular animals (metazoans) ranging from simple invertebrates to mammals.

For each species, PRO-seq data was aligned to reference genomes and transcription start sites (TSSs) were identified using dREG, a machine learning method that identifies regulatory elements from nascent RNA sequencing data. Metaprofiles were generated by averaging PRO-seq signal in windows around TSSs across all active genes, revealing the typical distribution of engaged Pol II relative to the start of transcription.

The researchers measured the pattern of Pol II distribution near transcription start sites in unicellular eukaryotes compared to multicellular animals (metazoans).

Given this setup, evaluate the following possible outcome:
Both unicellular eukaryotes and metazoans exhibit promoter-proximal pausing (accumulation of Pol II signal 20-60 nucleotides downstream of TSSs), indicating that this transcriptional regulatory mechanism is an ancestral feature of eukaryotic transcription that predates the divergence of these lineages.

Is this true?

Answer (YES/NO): NO